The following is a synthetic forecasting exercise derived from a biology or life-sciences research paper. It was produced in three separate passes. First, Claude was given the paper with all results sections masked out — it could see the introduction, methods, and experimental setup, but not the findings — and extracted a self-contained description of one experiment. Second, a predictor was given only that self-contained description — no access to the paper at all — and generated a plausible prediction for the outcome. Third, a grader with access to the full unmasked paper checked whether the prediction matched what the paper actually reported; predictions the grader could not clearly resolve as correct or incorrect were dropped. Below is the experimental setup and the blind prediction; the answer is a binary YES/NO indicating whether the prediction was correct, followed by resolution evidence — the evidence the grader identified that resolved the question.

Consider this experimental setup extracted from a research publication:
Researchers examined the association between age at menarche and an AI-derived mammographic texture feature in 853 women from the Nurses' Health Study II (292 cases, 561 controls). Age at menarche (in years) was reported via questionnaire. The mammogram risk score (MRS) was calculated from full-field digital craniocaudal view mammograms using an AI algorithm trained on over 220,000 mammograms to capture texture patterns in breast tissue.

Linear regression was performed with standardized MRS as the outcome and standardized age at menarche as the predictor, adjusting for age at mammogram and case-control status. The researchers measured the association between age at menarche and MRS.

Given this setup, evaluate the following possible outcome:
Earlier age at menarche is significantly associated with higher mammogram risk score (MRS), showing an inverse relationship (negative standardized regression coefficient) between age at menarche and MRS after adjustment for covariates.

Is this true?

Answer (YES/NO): NO